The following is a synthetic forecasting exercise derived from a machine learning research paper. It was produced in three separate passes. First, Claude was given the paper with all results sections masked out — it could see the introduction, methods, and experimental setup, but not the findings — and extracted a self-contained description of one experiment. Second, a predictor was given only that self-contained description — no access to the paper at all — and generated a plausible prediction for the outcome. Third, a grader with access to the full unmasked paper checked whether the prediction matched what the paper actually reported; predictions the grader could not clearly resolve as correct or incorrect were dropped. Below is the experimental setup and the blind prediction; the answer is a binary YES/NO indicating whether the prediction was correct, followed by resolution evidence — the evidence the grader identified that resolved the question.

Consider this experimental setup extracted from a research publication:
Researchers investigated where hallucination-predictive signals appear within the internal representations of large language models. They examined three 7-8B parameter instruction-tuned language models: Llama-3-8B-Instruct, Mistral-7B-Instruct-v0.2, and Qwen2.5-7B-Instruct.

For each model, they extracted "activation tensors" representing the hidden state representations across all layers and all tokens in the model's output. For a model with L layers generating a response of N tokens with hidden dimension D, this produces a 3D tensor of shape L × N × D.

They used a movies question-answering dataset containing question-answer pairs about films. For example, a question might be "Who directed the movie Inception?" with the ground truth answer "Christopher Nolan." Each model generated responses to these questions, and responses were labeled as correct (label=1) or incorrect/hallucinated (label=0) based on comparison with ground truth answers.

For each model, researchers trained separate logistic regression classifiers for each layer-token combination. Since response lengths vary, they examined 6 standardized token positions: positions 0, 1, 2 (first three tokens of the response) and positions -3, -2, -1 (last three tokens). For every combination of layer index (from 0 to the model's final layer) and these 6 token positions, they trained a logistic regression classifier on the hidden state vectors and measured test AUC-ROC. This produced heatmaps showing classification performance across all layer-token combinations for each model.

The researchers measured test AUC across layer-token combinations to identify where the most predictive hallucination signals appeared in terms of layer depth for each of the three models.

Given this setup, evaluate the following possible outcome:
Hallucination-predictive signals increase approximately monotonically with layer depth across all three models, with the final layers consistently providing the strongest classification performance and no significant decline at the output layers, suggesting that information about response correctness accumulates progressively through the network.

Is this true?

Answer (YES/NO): NO